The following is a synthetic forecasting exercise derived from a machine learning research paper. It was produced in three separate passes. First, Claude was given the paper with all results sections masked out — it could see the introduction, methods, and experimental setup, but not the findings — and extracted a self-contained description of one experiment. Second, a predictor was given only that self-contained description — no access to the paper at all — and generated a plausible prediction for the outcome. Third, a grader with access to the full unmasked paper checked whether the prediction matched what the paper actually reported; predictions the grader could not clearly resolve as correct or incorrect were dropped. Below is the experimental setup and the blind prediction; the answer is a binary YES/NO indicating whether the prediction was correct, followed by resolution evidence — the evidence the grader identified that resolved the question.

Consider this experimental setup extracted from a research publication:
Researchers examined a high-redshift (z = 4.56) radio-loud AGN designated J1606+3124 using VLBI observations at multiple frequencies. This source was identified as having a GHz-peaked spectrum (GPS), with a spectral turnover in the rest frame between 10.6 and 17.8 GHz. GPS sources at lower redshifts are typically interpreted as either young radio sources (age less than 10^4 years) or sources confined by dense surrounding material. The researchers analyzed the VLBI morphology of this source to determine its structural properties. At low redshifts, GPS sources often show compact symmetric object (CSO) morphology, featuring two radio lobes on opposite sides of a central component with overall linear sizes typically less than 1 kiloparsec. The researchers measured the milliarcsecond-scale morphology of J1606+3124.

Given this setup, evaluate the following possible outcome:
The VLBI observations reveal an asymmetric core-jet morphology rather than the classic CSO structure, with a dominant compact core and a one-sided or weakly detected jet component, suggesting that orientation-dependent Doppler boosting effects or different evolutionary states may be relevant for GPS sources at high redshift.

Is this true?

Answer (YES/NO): NO